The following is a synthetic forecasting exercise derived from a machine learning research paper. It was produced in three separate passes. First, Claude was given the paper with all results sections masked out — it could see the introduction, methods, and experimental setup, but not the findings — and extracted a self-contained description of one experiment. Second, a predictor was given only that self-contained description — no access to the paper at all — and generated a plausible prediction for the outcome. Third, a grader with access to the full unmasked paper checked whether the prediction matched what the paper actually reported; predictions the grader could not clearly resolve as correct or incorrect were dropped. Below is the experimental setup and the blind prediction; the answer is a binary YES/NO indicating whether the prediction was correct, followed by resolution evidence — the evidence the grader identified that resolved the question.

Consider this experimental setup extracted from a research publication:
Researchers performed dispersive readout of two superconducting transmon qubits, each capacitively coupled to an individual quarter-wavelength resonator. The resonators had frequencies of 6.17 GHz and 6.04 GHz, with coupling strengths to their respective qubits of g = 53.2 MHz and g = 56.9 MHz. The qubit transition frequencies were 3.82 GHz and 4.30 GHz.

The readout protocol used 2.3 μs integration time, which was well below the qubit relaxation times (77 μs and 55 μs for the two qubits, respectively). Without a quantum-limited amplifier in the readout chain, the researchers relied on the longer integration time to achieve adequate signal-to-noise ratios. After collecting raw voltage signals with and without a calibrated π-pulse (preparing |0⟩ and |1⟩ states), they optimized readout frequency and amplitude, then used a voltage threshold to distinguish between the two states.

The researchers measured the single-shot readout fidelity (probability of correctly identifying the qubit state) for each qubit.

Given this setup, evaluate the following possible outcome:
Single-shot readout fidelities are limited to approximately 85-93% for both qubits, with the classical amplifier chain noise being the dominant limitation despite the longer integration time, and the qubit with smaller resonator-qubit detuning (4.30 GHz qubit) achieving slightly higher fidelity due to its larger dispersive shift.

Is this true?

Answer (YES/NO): NO